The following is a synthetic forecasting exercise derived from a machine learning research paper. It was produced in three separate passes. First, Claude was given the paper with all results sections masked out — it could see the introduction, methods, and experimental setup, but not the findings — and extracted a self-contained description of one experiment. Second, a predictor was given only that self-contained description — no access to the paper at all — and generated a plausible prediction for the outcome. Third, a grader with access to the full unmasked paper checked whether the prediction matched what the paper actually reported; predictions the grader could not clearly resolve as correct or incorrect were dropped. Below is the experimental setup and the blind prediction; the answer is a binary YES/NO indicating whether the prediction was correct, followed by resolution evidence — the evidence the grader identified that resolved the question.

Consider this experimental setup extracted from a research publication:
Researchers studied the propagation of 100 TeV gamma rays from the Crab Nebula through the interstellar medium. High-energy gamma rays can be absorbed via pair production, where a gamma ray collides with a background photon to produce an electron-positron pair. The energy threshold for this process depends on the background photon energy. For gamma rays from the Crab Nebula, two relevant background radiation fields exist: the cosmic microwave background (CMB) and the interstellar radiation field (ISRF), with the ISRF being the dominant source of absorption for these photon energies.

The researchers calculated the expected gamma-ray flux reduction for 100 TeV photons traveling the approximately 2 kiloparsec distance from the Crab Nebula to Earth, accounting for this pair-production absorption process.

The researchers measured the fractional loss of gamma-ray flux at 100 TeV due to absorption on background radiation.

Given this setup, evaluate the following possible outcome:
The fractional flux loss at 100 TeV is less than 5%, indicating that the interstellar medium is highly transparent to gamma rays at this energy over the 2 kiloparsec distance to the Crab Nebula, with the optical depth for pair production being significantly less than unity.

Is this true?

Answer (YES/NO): YES